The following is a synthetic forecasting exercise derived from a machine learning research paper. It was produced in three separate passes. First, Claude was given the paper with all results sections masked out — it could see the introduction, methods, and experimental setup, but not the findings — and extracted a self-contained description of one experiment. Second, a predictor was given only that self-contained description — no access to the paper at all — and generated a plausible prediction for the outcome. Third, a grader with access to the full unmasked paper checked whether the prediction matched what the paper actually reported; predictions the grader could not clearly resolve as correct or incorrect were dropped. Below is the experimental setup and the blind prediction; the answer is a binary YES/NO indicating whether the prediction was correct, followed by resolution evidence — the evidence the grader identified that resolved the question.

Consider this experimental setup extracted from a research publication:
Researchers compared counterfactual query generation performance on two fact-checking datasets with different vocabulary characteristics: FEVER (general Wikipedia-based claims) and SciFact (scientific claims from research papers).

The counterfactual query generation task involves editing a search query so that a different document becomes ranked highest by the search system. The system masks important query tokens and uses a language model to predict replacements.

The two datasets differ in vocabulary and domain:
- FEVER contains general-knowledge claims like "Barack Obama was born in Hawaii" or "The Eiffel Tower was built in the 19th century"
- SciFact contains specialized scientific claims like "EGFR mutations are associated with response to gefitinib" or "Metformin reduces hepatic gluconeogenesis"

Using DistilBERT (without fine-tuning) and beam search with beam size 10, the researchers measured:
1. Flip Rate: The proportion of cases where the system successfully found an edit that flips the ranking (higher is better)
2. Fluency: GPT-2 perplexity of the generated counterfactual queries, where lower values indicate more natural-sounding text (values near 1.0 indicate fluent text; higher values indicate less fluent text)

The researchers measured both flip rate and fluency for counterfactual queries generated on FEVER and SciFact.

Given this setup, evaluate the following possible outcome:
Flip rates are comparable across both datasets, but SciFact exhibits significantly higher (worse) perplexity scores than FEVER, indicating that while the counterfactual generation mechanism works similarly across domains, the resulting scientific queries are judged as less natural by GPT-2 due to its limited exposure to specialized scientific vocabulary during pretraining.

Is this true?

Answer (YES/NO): YES